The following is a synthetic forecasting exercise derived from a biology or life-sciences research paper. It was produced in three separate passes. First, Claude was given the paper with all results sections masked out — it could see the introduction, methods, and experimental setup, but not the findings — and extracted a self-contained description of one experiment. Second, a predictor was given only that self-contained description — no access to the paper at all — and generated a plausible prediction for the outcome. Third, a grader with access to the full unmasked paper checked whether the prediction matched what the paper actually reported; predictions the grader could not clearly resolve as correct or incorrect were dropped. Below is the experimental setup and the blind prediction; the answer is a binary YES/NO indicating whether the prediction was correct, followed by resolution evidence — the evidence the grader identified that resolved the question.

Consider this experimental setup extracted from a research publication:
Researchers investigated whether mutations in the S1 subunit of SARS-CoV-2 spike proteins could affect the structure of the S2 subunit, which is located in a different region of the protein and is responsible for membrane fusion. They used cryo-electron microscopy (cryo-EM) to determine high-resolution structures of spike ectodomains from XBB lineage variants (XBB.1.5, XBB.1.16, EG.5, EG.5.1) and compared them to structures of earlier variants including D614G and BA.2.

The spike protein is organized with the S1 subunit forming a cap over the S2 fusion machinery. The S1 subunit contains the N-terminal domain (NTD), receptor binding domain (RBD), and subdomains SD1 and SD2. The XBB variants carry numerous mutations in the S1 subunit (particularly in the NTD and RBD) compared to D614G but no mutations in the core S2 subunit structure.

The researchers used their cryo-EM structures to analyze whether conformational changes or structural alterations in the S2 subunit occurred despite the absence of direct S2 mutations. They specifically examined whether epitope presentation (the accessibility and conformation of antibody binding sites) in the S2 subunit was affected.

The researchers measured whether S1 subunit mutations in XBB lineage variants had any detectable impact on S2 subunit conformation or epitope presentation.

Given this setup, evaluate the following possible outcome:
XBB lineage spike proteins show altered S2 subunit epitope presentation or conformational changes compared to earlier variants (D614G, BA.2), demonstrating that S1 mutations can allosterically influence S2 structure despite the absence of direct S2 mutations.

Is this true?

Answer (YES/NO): YES